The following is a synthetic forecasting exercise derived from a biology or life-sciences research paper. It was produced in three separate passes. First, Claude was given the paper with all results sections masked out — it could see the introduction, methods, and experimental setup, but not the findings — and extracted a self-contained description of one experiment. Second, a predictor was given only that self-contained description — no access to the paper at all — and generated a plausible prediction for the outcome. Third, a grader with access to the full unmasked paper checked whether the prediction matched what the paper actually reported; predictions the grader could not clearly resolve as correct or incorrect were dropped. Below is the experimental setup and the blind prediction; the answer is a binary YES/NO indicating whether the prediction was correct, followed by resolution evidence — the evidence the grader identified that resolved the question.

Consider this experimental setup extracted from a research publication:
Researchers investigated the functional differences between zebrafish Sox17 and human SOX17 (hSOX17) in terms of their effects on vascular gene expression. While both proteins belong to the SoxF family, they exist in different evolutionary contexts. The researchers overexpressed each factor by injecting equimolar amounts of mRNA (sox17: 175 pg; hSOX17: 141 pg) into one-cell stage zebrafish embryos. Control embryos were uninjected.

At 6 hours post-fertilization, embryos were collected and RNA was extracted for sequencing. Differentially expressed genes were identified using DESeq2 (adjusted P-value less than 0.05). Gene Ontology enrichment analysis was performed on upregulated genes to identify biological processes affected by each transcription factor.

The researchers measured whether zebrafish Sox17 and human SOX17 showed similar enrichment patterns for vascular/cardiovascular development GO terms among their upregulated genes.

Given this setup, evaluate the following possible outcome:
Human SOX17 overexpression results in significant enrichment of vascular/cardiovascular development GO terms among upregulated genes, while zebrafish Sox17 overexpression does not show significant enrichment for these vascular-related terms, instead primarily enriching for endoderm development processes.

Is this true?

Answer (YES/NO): NO